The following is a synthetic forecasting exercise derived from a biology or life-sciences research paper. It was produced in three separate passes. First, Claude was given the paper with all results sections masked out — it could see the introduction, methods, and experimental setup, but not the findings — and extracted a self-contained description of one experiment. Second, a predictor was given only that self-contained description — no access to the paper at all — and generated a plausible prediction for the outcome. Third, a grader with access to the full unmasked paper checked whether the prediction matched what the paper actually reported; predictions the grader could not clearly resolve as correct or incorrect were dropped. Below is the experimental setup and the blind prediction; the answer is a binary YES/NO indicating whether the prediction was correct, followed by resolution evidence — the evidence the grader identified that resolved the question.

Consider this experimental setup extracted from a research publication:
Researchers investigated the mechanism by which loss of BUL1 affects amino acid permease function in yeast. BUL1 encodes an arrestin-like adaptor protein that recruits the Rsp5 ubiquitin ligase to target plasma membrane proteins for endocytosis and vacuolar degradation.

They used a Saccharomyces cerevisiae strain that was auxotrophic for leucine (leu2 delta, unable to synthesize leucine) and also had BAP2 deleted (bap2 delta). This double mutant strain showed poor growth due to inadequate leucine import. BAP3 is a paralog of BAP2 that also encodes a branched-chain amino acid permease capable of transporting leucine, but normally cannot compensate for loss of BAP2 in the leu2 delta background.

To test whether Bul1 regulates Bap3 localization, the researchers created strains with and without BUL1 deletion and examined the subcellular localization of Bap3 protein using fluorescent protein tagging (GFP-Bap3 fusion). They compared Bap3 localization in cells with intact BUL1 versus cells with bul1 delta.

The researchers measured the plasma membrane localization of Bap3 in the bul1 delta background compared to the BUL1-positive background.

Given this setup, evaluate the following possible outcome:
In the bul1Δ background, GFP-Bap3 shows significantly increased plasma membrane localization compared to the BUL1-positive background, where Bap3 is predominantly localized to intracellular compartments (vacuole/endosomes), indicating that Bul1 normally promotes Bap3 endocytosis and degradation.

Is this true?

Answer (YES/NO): YES